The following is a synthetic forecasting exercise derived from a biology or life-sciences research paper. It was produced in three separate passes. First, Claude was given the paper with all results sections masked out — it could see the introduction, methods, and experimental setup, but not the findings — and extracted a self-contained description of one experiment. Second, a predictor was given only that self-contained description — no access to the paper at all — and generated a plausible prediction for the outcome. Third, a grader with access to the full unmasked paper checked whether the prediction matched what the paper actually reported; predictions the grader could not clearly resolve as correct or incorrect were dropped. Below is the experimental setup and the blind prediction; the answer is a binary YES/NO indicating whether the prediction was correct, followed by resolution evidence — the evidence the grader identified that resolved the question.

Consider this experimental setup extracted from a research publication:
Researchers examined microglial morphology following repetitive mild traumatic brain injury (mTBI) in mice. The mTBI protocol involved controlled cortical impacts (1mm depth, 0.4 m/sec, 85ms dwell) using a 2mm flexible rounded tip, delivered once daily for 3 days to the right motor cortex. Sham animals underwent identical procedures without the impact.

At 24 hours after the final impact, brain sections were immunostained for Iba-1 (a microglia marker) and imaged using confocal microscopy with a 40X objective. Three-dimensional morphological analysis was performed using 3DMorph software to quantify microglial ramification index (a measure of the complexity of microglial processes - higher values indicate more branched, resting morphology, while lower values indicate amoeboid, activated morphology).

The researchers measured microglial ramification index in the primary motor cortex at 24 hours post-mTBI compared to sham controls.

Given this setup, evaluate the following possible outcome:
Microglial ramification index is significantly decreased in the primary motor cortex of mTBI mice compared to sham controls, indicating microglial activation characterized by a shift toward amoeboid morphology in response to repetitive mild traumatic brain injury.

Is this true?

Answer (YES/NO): YES